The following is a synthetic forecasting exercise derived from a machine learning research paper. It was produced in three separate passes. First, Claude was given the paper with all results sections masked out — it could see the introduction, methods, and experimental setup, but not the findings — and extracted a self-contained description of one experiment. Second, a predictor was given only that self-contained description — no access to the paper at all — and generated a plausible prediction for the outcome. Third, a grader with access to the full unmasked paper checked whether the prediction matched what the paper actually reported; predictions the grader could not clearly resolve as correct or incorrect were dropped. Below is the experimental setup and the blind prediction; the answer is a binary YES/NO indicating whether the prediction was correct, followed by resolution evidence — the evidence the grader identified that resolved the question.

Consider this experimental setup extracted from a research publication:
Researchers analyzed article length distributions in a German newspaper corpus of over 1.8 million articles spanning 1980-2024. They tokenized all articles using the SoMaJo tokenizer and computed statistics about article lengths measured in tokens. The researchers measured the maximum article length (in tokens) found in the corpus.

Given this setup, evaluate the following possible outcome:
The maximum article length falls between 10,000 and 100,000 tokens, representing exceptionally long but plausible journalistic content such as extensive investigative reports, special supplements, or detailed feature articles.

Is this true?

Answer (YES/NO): YES